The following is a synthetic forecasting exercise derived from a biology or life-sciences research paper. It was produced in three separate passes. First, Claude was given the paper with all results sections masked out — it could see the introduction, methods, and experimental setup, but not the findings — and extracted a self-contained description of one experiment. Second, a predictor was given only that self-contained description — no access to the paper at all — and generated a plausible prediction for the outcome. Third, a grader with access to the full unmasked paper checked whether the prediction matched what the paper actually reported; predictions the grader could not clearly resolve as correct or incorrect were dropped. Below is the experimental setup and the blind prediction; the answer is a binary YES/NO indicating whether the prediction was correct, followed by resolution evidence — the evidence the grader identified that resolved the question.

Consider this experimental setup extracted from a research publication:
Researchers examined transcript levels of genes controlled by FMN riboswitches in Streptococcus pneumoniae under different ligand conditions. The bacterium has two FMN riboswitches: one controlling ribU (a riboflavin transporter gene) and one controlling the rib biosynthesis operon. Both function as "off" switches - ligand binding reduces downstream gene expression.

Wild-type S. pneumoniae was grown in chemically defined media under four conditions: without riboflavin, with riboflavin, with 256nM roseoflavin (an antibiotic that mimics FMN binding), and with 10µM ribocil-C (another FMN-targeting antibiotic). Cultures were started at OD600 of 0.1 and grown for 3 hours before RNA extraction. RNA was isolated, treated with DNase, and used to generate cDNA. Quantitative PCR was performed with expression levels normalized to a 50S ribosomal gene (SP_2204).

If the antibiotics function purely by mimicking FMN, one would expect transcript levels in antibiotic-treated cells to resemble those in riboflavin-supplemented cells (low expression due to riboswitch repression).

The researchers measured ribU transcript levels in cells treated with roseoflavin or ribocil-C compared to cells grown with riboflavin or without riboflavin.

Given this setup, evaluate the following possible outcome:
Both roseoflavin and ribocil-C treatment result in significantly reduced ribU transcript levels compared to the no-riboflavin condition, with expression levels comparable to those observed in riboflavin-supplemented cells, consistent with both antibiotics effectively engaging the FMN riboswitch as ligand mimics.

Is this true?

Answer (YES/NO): NO